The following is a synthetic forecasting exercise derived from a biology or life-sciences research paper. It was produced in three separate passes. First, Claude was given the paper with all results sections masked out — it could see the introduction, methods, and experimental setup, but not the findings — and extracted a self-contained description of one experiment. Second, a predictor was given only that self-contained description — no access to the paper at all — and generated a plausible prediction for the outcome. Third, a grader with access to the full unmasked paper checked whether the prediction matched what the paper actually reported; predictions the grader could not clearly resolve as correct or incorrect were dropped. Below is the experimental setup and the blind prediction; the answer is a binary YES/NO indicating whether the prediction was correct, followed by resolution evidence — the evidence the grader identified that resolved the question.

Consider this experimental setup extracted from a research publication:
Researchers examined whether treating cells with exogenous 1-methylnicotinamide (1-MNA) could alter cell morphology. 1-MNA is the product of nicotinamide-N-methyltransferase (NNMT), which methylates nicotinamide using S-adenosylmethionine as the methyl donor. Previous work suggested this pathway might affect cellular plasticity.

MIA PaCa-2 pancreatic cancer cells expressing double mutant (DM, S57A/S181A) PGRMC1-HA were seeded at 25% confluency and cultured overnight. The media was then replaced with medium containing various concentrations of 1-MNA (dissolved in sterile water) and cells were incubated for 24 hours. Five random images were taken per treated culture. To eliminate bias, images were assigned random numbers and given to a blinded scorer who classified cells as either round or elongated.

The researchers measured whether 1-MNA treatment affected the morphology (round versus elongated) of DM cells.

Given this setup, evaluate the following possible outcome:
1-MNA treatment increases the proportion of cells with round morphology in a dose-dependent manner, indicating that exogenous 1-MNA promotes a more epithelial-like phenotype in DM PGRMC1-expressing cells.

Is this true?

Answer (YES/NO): NO